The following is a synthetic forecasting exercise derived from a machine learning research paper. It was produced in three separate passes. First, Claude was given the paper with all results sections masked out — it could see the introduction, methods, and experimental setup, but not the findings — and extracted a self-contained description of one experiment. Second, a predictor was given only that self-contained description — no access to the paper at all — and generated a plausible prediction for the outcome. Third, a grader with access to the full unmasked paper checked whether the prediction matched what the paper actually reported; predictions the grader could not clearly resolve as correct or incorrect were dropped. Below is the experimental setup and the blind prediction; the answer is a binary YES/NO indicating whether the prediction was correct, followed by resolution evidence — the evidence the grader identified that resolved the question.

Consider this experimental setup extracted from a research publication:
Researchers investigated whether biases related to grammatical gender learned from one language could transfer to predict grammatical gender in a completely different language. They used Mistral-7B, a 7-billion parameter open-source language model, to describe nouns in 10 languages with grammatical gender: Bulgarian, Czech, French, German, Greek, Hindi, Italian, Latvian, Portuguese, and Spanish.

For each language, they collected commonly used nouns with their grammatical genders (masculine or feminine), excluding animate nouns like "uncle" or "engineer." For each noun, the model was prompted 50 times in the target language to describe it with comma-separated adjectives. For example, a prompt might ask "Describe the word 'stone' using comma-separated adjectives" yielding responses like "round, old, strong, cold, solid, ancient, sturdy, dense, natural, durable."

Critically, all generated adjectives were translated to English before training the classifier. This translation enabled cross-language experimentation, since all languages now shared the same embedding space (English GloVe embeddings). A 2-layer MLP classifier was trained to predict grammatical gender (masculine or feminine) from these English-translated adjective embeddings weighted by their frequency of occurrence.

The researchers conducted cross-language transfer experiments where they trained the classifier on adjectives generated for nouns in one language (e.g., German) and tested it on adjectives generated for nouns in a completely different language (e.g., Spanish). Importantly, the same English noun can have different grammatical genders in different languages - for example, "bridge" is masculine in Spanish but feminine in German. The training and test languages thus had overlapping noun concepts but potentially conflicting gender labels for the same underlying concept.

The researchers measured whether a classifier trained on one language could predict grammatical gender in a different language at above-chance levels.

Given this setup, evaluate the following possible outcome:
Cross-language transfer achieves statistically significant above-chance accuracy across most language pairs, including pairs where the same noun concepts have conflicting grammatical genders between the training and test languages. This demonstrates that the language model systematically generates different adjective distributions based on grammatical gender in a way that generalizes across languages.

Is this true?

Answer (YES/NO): YES